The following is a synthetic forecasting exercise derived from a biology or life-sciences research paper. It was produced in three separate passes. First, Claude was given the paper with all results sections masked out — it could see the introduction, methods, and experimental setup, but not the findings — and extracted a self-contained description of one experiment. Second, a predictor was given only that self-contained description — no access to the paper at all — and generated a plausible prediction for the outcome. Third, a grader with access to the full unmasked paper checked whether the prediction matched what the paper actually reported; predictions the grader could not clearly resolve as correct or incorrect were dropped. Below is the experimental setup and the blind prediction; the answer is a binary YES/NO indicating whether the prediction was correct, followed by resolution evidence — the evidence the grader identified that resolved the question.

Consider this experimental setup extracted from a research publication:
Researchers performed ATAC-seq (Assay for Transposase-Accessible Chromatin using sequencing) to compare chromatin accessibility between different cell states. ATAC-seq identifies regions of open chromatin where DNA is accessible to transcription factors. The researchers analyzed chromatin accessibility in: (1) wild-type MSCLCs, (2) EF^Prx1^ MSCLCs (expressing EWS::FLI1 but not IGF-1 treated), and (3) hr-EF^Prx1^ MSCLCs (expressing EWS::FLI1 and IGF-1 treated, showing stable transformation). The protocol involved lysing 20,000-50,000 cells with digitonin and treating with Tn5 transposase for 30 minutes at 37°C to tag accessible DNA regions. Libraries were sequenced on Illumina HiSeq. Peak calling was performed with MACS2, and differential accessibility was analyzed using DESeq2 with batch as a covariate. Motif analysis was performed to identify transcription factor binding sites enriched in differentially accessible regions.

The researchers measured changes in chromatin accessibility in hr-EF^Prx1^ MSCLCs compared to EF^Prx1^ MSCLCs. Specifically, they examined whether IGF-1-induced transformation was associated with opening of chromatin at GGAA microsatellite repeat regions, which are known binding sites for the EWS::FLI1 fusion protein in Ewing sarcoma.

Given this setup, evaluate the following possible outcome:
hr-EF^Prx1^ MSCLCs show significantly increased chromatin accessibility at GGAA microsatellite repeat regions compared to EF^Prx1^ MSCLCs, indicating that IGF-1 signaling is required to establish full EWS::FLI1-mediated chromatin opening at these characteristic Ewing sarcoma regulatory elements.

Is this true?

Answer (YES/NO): NO